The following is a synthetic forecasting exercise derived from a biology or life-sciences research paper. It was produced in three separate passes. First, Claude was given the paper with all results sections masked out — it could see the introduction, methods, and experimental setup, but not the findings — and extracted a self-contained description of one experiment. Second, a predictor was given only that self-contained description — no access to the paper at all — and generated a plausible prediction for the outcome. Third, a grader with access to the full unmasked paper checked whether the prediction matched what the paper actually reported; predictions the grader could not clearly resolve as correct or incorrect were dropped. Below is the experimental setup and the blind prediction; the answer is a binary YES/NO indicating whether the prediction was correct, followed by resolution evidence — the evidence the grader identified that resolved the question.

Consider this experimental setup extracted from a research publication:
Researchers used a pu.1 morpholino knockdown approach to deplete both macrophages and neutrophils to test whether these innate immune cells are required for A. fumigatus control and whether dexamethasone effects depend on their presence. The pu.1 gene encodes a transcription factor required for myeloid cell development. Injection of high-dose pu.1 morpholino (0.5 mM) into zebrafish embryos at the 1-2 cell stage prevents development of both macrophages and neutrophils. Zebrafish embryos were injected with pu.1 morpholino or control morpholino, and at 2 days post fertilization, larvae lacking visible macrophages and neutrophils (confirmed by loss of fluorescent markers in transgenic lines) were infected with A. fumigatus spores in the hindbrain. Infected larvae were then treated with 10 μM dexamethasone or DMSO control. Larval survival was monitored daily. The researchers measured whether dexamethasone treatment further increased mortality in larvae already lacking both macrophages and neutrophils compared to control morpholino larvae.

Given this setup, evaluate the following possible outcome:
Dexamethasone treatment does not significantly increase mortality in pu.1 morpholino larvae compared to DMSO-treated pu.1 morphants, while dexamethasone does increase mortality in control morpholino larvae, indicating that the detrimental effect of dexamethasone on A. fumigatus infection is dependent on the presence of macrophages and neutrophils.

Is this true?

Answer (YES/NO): YES